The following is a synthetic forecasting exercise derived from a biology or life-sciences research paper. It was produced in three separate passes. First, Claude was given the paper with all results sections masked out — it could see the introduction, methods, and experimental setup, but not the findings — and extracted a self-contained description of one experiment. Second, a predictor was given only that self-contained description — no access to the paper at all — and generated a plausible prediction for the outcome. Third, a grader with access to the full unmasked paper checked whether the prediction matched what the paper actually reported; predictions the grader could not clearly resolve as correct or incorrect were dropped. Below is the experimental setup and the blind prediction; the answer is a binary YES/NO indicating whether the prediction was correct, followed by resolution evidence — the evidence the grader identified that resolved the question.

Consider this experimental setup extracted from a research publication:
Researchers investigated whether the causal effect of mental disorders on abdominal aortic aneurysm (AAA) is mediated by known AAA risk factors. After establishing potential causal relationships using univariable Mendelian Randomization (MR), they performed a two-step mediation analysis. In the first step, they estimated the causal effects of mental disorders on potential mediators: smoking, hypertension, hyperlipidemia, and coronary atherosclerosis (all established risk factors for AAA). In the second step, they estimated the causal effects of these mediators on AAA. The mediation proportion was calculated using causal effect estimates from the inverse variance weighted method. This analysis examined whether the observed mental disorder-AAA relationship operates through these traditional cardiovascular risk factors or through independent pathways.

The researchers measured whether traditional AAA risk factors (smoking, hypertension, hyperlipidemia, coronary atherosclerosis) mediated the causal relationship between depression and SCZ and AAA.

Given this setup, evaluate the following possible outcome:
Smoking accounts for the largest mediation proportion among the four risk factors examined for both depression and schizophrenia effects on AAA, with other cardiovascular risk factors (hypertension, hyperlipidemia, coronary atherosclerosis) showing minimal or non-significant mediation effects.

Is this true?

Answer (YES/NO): NO